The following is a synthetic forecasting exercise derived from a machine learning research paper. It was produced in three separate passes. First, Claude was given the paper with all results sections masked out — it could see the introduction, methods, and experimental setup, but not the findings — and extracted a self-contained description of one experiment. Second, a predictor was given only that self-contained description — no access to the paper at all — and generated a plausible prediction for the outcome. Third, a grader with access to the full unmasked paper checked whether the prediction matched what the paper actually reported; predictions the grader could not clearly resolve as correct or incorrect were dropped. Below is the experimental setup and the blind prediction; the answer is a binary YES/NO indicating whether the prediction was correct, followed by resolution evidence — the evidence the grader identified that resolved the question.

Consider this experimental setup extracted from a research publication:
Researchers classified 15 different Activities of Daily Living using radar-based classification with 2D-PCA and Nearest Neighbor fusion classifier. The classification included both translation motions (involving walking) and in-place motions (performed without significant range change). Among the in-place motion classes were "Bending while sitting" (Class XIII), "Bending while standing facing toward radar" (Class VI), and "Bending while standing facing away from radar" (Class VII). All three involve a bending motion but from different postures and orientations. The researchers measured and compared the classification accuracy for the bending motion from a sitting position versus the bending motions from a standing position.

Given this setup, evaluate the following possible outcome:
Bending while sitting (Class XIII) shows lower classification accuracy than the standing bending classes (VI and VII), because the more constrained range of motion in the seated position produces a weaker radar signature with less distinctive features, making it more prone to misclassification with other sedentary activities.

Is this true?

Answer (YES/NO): NO